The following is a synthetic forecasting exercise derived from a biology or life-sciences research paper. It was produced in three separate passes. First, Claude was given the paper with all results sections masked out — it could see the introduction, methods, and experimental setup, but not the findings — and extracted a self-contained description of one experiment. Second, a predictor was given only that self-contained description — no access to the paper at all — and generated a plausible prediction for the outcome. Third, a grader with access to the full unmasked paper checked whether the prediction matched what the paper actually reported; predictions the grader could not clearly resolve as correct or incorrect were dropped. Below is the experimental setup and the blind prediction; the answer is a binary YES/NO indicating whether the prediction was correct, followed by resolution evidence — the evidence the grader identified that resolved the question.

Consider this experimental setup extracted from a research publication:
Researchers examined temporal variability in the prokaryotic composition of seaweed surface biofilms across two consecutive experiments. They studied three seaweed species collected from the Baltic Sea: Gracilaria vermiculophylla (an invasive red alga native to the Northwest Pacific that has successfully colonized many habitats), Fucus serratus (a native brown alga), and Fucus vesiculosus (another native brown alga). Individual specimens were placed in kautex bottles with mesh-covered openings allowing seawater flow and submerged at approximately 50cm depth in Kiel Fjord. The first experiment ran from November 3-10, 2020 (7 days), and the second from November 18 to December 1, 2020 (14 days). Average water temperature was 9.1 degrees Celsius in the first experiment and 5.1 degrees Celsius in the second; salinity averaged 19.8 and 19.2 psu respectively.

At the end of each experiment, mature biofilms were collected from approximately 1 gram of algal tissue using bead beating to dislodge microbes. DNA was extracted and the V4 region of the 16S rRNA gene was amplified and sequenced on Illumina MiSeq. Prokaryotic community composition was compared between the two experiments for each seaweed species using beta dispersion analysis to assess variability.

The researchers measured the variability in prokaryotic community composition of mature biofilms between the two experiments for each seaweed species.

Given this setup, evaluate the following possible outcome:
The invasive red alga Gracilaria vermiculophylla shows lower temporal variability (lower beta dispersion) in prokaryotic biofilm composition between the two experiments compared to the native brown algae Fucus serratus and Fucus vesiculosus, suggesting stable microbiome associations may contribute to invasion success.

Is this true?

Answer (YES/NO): NO